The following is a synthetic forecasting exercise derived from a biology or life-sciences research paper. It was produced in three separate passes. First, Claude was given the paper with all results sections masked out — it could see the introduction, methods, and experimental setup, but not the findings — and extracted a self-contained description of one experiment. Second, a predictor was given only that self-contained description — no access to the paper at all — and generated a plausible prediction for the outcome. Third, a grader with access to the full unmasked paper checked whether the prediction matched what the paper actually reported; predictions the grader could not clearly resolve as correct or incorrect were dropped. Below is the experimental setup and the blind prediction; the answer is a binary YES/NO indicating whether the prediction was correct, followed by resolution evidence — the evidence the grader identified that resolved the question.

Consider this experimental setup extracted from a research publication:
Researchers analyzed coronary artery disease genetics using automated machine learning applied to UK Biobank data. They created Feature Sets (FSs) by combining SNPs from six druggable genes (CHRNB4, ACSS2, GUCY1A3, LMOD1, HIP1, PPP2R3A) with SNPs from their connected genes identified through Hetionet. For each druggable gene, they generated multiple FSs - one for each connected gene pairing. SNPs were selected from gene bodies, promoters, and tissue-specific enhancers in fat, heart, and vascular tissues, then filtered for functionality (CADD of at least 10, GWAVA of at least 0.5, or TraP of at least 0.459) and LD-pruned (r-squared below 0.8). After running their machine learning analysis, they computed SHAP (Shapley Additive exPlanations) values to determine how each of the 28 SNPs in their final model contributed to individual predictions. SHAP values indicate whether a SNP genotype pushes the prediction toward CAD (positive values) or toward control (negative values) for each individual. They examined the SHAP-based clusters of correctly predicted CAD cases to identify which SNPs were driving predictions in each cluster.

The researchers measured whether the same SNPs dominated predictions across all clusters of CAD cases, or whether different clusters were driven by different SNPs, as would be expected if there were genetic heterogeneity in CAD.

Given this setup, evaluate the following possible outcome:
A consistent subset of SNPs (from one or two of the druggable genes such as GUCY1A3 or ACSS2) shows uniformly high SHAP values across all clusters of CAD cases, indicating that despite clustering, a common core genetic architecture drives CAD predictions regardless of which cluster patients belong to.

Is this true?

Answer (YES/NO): NO